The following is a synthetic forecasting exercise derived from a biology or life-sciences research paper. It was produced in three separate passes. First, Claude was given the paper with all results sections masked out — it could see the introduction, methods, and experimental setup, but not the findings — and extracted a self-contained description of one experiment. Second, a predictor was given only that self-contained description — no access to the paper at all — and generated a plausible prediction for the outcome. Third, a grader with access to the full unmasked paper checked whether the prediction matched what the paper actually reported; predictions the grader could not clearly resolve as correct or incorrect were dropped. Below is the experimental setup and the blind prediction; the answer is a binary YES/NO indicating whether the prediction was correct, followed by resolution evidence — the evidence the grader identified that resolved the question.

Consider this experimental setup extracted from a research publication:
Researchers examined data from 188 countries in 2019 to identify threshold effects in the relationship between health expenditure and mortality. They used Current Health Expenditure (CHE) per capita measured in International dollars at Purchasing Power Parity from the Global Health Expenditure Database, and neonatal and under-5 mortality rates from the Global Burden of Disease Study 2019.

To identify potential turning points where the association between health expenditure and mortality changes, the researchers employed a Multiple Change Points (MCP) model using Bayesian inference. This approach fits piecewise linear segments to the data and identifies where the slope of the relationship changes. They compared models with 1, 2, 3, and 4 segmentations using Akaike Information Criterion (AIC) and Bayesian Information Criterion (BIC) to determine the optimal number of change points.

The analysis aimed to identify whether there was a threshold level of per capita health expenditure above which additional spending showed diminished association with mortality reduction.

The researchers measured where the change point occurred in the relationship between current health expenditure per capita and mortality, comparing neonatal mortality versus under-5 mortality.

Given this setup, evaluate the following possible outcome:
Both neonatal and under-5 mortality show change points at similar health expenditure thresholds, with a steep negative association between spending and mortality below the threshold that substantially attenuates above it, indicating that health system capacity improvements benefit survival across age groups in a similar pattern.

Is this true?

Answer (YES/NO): NO